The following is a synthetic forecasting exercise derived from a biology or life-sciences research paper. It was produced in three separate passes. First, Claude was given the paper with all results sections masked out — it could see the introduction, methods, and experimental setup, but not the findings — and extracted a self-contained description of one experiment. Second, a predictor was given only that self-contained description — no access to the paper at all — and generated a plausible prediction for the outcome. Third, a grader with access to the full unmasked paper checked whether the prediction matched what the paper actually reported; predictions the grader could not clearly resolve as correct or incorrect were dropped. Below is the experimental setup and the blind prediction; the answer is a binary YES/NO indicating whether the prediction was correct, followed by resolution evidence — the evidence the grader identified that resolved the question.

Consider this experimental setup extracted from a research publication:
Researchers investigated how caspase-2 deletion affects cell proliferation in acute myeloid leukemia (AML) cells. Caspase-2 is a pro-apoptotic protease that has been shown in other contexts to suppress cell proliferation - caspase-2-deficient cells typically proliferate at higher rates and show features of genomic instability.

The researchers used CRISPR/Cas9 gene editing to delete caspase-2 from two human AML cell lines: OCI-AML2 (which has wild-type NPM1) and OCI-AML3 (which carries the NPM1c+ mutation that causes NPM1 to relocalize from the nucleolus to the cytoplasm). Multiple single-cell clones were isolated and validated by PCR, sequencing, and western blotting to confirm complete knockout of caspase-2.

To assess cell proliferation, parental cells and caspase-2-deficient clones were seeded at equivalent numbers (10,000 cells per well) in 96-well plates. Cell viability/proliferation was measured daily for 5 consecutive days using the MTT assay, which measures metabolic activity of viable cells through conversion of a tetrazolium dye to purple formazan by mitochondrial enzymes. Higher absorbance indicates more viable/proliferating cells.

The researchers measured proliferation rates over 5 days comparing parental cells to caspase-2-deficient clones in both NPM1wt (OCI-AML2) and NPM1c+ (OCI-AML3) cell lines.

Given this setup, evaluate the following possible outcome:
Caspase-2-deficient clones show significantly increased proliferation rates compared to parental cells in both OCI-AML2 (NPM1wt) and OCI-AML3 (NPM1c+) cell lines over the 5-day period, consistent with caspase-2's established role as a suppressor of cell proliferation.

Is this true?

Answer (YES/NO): NO